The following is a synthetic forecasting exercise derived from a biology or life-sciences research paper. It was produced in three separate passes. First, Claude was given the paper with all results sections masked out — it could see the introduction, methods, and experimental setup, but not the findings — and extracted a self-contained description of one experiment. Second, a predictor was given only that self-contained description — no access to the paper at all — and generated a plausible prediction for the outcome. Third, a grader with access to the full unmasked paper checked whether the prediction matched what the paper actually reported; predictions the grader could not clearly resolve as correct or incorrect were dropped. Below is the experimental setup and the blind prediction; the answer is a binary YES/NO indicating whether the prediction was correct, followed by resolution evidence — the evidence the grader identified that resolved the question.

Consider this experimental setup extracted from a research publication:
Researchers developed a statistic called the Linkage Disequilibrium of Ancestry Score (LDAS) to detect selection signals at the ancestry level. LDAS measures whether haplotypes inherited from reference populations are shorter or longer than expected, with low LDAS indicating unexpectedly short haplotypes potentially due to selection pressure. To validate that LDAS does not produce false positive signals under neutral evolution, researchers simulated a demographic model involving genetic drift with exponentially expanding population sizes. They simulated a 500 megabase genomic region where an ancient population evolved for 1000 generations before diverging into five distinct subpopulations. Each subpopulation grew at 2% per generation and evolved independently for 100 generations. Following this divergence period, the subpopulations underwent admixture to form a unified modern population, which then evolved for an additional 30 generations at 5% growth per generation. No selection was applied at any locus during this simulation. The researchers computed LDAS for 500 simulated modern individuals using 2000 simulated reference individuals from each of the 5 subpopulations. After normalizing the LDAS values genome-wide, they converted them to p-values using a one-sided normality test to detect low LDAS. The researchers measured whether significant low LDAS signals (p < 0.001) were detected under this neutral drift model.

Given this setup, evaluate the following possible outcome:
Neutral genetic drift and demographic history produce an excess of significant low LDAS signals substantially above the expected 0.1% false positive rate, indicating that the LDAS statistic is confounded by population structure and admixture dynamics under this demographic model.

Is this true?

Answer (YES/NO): NO